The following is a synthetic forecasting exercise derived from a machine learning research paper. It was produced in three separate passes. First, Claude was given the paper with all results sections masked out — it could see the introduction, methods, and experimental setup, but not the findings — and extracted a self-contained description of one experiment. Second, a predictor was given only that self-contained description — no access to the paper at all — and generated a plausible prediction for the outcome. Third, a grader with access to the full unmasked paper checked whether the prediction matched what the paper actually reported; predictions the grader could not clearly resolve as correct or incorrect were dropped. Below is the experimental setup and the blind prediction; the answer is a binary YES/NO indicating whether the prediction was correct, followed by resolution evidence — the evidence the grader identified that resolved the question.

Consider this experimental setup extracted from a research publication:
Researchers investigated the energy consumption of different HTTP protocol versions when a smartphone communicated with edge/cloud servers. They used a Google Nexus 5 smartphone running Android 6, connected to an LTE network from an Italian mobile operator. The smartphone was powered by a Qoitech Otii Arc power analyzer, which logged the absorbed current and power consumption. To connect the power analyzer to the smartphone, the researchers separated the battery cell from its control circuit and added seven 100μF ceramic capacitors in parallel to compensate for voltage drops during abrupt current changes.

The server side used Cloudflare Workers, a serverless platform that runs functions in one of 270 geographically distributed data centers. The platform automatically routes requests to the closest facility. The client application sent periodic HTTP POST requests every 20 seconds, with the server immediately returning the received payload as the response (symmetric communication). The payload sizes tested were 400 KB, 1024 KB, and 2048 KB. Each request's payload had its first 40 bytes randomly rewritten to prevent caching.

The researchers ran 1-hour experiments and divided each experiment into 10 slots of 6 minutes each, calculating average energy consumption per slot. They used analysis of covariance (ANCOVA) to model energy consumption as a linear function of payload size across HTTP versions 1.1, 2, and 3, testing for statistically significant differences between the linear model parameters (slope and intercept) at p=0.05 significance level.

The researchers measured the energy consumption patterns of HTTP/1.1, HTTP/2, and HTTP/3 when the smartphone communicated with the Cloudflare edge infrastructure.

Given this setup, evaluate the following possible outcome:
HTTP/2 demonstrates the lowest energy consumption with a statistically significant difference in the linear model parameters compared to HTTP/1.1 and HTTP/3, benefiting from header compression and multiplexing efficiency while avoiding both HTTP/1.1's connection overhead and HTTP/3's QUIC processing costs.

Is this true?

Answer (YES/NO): NO